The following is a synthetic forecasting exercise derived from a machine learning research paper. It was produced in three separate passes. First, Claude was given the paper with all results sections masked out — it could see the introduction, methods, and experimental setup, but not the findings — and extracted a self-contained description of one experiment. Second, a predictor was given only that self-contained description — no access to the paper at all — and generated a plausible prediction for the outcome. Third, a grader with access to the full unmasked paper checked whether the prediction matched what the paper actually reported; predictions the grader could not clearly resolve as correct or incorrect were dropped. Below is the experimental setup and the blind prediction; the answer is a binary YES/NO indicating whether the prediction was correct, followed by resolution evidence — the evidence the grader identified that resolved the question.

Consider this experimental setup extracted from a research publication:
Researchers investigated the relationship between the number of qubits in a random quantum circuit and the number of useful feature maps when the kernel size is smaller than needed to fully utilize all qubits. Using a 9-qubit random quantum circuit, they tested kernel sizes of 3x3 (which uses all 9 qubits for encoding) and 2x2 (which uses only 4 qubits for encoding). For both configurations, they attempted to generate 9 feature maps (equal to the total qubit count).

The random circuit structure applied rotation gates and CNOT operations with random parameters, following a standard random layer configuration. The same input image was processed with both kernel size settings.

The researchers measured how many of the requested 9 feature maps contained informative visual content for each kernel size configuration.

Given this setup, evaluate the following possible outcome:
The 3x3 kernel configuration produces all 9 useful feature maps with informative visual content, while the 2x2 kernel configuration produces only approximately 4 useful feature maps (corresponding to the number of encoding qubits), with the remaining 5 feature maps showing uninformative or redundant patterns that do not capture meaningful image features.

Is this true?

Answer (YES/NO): YES